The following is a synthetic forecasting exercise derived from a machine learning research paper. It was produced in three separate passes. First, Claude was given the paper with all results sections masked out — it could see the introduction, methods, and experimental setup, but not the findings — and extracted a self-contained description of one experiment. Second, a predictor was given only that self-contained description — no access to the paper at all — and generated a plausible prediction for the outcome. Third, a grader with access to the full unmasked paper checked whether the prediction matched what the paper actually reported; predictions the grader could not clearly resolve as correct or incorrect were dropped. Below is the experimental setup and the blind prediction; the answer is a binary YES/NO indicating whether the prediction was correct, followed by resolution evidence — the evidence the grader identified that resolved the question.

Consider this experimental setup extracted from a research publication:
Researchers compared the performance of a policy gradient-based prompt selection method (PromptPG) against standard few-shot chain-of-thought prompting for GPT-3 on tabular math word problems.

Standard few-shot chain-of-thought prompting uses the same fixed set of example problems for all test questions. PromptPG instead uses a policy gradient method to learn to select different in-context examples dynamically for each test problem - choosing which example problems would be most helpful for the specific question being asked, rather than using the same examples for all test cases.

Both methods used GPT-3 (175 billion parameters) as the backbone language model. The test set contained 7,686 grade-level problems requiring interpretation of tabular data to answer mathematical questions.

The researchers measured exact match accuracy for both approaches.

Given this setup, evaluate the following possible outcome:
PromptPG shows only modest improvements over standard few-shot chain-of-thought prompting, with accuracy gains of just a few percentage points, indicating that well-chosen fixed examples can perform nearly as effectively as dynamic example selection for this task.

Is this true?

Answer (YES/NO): YES